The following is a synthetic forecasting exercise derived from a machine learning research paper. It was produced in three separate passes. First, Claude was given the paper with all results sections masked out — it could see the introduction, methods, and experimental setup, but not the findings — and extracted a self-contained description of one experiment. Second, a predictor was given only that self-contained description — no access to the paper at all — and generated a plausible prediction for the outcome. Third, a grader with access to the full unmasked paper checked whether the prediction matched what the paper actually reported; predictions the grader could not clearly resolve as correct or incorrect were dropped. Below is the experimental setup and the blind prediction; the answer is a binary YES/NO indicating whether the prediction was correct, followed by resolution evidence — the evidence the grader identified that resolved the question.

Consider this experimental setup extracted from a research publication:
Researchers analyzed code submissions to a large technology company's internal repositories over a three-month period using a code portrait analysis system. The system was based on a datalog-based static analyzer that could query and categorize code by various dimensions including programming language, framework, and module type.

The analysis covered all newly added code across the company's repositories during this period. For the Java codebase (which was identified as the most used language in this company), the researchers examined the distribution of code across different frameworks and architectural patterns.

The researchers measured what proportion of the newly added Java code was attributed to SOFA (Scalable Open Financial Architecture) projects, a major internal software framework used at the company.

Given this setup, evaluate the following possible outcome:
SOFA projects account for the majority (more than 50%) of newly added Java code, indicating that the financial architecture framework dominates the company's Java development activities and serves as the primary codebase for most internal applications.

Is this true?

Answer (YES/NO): YES